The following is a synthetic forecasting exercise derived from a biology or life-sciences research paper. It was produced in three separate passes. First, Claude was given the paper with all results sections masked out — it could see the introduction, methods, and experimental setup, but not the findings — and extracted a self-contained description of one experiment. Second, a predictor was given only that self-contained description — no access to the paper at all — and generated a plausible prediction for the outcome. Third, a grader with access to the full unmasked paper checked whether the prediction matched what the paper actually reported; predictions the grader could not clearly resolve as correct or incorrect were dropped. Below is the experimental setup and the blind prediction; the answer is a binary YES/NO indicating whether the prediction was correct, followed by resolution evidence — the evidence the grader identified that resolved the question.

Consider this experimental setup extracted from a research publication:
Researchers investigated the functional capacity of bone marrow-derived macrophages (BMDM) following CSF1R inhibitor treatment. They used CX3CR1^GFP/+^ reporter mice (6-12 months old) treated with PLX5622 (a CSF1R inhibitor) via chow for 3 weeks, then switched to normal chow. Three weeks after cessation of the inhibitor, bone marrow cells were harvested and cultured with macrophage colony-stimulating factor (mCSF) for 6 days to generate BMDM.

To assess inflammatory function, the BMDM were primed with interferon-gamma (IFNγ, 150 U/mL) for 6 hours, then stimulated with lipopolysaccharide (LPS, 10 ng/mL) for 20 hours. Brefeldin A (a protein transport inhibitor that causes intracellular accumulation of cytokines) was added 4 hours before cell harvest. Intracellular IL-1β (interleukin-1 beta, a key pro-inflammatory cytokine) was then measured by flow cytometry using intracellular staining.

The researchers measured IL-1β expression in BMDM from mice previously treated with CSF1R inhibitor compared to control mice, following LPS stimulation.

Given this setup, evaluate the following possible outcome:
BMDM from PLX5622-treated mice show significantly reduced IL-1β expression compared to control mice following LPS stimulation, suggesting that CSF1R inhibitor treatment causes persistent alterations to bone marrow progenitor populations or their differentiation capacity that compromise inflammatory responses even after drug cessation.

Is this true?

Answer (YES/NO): YES